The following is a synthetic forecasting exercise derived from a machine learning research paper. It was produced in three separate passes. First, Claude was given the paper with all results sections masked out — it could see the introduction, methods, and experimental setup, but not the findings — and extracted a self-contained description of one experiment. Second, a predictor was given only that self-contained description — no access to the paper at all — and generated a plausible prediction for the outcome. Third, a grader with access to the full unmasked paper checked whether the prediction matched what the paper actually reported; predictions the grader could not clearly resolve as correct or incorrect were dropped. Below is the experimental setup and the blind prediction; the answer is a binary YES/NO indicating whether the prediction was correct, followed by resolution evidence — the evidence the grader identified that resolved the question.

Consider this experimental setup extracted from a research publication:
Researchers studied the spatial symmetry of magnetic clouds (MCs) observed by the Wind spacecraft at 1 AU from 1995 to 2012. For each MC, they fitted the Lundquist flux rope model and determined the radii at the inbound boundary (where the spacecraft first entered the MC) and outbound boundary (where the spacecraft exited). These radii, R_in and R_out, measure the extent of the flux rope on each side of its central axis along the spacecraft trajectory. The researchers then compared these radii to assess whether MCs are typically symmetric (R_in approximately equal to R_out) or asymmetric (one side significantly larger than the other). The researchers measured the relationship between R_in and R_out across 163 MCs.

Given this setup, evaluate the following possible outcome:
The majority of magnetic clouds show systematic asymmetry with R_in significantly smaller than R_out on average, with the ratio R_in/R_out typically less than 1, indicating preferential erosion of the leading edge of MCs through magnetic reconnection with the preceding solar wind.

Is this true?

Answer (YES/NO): NO